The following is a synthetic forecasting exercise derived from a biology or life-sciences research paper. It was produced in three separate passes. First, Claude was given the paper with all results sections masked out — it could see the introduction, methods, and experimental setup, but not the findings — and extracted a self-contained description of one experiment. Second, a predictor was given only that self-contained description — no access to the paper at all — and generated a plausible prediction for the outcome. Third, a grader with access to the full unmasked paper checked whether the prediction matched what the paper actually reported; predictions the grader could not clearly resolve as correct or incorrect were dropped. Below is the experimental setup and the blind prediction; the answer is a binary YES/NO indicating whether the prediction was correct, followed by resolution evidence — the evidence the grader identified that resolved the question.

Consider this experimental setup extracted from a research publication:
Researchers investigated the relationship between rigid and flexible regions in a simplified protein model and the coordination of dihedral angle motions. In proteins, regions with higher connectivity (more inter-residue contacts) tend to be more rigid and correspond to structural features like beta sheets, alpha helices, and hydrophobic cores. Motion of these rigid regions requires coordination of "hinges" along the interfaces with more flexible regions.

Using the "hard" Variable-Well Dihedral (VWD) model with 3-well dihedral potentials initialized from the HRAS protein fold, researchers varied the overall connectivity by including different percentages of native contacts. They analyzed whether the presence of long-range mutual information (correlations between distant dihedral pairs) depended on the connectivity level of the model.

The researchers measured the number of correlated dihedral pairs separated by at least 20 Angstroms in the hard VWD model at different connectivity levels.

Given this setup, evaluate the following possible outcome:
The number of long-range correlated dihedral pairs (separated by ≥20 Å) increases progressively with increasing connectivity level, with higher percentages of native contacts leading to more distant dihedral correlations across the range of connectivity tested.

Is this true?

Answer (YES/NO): NO